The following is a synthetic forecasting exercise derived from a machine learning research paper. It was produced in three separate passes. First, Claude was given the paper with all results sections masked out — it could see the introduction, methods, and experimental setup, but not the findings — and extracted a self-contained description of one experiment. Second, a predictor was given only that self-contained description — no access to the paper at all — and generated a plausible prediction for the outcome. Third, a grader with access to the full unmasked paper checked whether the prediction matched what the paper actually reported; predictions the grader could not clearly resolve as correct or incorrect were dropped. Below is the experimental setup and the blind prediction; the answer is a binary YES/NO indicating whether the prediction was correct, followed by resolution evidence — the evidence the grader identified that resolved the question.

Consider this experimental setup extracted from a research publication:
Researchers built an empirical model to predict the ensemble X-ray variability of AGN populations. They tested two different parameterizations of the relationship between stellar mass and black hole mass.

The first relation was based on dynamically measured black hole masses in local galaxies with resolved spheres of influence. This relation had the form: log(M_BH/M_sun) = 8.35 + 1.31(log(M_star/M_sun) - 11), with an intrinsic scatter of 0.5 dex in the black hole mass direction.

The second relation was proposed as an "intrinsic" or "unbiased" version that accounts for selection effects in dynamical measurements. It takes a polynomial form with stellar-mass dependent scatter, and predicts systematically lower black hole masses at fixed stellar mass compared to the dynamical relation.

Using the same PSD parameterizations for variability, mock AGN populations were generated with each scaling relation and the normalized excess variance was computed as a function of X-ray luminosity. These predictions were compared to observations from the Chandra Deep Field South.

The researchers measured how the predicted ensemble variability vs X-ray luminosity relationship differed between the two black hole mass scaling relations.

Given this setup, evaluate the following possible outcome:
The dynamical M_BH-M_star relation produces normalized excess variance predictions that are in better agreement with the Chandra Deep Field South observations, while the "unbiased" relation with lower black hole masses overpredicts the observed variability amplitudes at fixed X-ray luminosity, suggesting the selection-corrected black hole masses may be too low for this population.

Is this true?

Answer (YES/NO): NO